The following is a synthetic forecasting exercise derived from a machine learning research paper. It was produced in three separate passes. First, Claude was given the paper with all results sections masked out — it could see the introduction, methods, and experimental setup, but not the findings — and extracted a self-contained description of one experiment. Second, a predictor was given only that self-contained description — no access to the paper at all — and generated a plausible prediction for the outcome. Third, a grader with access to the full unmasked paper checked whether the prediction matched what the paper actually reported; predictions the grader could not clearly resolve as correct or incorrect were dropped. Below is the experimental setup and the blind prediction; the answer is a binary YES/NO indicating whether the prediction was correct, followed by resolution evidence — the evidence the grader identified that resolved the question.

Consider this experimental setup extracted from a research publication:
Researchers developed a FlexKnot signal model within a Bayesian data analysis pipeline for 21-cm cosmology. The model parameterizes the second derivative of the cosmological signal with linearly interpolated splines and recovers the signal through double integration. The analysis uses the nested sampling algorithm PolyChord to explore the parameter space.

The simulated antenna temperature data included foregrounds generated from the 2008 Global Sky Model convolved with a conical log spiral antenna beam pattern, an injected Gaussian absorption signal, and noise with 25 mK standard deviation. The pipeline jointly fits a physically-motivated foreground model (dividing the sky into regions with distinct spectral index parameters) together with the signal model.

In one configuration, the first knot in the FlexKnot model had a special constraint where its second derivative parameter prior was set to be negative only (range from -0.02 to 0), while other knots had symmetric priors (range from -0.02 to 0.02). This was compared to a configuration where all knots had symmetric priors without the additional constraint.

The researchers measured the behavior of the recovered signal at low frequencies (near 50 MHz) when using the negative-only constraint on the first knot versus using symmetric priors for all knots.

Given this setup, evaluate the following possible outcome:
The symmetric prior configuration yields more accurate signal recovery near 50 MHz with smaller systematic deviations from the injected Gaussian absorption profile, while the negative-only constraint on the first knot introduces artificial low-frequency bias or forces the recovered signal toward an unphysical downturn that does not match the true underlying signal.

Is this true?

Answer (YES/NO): NO